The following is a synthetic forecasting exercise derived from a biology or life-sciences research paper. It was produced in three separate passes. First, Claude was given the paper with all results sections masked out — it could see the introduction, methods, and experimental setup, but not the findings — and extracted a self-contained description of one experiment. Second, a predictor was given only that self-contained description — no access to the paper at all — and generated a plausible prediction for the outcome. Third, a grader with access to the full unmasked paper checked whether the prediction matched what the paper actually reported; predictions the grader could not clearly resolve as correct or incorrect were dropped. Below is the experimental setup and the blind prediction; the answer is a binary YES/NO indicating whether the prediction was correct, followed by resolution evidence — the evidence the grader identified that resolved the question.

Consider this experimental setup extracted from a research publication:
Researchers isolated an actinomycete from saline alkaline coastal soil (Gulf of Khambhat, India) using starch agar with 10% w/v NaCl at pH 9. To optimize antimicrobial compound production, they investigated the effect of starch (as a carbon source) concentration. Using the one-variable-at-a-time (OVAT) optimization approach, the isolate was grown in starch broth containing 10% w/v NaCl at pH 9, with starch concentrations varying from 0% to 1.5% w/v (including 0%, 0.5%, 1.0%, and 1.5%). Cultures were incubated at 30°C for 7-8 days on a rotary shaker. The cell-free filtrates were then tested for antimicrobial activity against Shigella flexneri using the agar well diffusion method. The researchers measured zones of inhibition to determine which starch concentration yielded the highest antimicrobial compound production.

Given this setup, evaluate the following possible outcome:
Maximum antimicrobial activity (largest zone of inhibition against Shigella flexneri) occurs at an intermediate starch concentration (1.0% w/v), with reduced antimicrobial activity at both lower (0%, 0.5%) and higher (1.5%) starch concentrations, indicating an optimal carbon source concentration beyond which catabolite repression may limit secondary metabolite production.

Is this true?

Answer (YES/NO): NO